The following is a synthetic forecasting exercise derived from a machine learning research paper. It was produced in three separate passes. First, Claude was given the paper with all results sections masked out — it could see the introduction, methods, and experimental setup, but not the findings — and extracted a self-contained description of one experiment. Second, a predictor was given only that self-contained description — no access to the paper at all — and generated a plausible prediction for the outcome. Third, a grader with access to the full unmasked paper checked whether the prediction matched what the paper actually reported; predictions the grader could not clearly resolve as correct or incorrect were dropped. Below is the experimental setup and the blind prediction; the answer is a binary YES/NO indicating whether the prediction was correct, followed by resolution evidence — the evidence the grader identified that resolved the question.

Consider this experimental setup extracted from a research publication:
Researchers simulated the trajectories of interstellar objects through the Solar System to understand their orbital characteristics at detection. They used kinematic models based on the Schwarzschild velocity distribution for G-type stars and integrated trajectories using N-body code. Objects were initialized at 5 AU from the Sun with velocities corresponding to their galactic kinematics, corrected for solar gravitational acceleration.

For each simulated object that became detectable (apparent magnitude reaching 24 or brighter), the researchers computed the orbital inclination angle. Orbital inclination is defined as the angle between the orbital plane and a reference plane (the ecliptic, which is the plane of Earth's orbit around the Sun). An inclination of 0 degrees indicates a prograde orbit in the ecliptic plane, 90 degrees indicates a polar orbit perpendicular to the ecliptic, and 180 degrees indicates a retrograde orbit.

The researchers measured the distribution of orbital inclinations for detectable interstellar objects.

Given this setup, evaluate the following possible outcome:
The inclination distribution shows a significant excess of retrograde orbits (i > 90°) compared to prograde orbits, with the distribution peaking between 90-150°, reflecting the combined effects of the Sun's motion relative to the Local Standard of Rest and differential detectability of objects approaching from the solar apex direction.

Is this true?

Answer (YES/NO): NO